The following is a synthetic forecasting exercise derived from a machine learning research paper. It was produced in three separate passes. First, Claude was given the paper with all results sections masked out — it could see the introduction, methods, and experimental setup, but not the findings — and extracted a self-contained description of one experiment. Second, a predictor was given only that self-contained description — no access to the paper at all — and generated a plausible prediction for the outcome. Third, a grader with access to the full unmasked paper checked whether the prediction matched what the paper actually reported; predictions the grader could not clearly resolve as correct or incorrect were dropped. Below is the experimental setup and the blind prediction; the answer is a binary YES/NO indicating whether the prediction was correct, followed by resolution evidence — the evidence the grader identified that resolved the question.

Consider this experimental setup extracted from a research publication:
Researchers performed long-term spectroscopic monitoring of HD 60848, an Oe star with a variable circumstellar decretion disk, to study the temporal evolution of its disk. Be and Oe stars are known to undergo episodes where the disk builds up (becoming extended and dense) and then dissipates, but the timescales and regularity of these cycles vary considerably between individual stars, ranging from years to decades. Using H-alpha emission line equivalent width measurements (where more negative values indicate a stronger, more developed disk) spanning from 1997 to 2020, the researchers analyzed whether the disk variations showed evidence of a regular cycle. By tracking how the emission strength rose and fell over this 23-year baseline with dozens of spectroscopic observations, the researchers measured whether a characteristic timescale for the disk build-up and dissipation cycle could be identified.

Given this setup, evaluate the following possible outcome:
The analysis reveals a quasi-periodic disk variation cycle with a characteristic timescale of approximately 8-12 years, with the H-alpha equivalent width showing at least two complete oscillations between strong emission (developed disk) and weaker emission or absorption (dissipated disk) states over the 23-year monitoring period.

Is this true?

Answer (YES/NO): NO